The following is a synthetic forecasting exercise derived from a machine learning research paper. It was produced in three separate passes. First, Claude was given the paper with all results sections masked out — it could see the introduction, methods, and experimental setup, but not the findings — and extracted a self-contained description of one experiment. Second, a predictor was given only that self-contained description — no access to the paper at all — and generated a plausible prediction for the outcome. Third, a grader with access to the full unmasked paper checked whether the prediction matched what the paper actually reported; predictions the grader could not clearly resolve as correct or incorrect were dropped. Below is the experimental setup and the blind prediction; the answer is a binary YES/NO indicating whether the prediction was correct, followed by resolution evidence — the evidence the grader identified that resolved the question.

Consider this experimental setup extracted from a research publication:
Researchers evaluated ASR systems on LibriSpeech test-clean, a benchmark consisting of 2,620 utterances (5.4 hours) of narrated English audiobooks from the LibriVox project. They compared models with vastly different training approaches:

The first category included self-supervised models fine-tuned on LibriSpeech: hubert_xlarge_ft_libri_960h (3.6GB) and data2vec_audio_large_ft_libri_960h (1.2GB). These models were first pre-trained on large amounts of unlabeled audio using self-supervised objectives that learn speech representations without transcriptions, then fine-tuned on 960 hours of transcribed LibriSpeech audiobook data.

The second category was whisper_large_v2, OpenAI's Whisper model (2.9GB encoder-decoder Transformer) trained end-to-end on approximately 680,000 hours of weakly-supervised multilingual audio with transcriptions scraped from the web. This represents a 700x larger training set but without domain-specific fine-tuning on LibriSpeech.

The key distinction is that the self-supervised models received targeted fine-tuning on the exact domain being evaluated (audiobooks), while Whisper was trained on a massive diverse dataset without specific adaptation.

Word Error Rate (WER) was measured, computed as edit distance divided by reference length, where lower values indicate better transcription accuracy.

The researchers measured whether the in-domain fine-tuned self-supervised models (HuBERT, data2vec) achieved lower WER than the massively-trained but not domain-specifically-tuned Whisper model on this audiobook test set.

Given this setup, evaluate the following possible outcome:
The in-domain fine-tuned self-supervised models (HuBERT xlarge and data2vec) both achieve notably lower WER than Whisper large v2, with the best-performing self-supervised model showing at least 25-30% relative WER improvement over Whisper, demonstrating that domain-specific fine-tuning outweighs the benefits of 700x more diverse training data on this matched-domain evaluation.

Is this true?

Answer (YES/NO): NO